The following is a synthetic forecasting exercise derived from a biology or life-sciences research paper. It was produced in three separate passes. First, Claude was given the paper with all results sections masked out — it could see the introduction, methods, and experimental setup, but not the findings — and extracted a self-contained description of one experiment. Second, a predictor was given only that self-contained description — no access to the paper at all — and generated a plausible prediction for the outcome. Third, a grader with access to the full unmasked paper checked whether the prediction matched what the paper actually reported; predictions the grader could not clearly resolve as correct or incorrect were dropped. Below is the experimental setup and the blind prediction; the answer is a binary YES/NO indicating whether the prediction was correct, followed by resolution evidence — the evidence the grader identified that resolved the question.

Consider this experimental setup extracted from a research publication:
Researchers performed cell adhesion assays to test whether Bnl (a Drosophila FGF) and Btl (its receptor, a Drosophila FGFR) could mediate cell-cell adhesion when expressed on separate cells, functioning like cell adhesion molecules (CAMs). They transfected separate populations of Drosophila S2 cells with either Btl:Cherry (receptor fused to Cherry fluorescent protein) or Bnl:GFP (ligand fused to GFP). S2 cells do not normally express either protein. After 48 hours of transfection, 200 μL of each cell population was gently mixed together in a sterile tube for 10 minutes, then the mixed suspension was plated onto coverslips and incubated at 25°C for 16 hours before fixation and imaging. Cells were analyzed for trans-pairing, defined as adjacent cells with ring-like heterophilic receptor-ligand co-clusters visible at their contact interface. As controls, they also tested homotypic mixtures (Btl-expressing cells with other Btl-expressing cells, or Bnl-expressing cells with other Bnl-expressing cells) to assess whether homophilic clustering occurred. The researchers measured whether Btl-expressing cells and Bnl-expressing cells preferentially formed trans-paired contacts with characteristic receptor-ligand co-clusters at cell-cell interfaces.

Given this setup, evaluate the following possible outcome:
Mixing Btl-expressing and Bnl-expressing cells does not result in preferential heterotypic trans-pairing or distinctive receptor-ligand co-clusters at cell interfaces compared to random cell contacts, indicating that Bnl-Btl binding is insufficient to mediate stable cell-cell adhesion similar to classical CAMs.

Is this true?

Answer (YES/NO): NO